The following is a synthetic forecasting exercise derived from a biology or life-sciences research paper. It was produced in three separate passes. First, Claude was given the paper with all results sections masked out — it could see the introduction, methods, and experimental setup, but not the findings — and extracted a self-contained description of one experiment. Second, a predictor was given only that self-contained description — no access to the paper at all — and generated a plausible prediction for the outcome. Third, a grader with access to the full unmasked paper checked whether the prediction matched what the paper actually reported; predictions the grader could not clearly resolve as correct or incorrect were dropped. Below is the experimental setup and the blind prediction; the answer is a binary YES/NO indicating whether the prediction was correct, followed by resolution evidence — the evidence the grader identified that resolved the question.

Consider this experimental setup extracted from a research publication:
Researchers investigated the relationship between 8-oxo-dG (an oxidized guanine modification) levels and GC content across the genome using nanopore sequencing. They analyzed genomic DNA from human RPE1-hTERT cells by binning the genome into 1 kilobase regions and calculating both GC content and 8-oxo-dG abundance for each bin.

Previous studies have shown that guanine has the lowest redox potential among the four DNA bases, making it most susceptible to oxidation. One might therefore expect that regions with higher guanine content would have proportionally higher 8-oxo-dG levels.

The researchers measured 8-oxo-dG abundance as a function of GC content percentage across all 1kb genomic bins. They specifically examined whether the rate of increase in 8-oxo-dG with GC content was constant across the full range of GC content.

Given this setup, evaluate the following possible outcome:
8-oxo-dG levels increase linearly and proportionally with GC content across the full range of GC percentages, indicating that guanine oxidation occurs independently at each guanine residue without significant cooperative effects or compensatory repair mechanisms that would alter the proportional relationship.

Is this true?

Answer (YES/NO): NO